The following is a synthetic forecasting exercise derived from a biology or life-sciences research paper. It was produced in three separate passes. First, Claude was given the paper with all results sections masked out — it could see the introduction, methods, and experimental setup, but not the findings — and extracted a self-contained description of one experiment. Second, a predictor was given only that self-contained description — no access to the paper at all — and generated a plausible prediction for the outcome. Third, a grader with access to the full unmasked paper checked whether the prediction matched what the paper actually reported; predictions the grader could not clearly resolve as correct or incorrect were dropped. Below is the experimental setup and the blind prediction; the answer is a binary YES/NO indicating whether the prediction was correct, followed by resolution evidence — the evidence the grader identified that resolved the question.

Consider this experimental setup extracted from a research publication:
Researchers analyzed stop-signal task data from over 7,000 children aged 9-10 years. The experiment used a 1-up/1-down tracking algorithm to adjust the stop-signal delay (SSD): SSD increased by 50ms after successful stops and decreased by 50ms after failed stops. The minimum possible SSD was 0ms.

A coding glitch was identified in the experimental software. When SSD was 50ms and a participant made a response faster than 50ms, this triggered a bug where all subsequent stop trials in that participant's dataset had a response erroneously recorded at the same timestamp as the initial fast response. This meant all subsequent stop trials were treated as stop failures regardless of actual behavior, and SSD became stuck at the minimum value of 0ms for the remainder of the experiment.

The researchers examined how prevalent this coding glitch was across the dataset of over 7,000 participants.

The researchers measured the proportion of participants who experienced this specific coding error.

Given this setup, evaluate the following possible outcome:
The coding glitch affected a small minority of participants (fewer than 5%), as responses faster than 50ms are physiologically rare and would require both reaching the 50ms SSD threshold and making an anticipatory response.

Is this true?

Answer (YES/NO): YES